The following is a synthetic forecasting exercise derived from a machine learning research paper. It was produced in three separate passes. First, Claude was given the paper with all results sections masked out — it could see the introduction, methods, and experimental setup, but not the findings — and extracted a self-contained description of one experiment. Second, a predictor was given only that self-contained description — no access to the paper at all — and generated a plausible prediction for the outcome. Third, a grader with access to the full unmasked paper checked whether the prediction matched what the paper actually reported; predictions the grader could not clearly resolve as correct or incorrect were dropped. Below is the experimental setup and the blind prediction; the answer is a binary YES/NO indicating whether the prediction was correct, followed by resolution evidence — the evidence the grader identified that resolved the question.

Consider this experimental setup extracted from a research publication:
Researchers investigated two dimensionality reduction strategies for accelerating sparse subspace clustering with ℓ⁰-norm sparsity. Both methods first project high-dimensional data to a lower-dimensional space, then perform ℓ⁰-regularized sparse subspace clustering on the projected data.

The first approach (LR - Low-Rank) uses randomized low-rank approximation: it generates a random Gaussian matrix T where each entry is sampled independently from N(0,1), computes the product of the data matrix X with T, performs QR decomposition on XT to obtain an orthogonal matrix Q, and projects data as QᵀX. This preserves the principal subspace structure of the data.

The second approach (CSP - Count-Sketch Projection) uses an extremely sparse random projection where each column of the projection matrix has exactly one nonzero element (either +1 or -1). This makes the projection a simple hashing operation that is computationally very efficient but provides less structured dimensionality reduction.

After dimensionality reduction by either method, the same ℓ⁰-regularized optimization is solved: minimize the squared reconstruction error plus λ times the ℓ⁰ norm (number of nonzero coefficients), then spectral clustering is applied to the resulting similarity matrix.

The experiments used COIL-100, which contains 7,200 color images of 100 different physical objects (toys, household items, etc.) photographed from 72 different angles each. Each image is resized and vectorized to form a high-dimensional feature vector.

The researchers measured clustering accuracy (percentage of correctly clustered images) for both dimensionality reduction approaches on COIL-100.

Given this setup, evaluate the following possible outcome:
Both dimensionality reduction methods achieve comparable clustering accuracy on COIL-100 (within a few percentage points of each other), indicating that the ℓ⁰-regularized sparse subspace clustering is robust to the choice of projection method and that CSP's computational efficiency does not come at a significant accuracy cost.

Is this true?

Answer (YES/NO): YES